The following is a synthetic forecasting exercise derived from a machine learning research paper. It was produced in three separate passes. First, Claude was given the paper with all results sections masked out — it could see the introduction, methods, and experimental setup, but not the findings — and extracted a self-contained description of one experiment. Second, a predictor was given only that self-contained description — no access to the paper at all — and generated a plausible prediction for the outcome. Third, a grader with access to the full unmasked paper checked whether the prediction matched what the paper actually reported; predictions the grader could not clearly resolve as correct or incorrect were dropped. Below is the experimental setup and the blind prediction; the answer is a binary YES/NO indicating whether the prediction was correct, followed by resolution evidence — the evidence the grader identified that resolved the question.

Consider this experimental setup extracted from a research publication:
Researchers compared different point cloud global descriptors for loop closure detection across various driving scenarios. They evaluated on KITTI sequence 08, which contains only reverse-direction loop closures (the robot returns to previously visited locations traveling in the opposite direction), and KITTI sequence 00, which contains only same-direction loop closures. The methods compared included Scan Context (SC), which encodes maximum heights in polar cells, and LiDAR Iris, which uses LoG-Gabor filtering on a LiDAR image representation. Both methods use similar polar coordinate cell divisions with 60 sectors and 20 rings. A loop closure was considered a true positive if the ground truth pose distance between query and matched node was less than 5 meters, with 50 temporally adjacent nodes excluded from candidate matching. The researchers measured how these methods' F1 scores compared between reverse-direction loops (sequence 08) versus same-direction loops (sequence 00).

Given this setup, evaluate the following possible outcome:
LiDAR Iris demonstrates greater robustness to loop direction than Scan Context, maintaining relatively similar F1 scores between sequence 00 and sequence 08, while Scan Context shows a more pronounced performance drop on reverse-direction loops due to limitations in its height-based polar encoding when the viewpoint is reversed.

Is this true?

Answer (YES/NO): NO